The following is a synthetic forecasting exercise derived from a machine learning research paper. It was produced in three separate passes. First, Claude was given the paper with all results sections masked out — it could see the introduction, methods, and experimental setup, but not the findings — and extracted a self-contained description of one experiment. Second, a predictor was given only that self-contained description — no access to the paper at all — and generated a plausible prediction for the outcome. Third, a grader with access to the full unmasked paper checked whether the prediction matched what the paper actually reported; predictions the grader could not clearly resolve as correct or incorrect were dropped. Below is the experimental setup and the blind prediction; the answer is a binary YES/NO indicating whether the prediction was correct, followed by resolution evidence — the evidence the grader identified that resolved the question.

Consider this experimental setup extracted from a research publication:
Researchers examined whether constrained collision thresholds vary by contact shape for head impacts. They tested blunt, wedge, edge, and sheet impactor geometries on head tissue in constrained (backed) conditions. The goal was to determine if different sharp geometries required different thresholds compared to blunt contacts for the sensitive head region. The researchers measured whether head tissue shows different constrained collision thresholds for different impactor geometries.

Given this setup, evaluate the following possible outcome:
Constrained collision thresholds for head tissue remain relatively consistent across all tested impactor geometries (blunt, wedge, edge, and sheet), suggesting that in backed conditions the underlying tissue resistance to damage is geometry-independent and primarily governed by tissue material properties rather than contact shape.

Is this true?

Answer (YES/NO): YES